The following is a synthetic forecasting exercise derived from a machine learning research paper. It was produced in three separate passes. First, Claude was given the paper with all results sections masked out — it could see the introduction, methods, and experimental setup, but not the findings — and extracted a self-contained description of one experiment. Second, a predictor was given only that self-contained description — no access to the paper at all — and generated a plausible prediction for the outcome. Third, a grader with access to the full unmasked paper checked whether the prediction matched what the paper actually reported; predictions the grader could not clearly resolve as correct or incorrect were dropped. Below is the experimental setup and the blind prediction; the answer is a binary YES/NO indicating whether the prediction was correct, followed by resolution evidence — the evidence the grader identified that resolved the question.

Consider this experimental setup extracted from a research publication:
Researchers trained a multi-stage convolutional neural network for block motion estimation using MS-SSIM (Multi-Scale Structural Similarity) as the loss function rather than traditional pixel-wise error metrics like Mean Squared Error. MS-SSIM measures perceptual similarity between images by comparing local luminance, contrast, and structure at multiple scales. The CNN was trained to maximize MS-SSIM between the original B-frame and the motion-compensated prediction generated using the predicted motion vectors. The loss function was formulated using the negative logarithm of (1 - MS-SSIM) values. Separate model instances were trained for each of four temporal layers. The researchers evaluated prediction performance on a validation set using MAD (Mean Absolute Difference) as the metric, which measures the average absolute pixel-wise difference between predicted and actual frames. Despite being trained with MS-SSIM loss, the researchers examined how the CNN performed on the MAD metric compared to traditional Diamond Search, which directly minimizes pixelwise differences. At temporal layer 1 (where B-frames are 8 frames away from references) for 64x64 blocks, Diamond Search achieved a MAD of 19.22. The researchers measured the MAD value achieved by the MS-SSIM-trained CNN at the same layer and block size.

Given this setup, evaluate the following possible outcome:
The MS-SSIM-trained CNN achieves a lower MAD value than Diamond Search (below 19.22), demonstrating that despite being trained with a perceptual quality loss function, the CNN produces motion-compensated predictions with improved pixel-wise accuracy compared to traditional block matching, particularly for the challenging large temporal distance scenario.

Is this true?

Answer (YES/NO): NO